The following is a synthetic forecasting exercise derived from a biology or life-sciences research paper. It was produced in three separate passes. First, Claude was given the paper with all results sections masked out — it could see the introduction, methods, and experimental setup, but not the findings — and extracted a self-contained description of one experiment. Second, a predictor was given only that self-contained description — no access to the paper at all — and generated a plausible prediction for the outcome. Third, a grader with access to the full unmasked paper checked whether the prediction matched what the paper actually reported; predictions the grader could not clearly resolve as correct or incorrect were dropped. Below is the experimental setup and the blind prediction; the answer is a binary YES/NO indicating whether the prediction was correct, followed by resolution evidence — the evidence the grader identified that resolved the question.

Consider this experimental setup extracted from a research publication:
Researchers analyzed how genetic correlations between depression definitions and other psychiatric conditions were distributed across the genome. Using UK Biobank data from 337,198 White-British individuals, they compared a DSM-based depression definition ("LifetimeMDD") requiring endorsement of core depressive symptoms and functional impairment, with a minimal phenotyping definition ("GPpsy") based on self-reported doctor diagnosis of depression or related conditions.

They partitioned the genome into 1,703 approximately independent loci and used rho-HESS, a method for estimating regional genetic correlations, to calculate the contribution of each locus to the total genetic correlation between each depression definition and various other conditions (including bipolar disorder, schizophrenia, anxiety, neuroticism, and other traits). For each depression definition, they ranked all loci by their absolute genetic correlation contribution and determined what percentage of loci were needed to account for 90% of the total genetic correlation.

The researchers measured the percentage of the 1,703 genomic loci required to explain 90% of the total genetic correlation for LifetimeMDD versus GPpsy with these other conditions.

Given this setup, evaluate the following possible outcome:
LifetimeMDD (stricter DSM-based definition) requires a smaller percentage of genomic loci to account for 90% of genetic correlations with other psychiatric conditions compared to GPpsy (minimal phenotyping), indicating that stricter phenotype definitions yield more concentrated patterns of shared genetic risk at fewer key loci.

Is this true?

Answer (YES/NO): YES